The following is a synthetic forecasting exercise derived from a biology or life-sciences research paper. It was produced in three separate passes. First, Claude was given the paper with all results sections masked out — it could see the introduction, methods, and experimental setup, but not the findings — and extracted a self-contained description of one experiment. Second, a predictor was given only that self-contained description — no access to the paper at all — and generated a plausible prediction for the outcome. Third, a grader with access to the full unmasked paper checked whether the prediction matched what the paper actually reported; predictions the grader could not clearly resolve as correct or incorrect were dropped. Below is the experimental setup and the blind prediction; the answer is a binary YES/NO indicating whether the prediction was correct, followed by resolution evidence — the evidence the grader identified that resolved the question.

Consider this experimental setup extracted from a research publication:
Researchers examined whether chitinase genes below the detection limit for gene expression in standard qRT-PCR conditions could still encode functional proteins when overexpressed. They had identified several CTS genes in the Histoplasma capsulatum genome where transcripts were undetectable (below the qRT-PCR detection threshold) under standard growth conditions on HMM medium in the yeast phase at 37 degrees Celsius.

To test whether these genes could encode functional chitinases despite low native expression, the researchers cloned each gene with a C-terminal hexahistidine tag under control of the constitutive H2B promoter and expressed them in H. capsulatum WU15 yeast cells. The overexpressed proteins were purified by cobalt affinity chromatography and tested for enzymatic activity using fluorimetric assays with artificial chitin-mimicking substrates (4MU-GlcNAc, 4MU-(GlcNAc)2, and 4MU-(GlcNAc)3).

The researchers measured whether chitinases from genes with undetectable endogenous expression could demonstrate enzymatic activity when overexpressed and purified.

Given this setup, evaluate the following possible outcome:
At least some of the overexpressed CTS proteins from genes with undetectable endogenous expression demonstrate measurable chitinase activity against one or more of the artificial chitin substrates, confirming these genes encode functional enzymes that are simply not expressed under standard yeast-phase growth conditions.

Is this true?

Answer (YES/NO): YES